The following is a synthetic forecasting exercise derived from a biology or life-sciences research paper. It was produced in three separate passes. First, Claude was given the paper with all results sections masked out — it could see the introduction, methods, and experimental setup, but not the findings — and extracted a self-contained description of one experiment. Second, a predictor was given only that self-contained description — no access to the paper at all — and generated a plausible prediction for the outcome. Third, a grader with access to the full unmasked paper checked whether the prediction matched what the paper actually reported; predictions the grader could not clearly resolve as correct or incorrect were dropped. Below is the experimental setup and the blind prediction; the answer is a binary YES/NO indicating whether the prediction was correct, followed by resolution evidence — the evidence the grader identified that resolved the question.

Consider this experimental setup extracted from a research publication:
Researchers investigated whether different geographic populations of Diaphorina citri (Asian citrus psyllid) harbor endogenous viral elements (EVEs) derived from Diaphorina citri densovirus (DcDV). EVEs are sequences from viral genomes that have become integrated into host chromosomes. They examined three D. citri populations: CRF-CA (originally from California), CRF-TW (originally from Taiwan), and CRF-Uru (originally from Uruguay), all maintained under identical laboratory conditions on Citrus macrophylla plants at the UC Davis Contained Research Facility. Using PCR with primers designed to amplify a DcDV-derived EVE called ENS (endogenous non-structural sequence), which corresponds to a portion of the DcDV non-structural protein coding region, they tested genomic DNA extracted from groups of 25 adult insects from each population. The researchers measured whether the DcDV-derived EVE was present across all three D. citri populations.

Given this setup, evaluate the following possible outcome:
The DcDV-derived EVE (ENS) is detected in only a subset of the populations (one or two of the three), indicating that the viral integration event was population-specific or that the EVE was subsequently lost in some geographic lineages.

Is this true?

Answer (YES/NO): YES